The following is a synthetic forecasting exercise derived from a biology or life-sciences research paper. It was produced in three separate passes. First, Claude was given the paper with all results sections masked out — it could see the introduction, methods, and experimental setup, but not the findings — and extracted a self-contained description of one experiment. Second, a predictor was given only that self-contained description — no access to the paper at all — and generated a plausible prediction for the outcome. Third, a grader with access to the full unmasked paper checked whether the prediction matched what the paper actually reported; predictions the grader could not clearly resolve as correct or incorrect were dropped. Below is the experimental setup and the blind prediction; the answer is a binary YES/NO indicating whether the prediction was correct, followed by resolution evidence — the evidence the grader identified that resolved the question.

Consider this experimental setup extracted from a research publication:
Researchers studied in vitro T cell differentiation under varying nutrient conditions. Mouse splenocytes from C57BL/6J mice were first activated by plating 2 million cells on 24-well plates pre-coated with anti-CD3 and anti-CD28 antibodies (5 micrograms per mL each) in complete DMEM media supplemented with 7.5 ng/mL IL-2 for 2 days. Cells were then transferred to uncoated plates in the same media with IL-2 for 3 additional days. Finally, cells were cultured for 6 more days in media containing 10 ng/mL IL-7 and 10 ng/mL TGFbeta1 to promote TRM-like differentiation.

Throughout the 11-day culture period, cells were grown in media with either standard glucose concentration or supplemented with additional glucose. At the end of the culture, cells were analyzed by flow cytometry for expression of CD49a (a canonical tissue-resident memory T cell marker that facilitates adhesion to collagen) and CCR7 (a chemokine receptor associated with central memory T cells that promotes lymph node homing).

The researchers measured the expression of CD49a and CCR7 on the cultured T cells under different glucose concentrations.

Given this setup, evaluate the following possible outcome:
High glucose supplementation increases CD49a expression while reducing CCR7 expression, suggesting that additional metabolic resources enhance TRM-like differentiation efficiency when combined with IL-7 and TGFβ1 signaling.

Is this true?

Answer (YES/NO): NO